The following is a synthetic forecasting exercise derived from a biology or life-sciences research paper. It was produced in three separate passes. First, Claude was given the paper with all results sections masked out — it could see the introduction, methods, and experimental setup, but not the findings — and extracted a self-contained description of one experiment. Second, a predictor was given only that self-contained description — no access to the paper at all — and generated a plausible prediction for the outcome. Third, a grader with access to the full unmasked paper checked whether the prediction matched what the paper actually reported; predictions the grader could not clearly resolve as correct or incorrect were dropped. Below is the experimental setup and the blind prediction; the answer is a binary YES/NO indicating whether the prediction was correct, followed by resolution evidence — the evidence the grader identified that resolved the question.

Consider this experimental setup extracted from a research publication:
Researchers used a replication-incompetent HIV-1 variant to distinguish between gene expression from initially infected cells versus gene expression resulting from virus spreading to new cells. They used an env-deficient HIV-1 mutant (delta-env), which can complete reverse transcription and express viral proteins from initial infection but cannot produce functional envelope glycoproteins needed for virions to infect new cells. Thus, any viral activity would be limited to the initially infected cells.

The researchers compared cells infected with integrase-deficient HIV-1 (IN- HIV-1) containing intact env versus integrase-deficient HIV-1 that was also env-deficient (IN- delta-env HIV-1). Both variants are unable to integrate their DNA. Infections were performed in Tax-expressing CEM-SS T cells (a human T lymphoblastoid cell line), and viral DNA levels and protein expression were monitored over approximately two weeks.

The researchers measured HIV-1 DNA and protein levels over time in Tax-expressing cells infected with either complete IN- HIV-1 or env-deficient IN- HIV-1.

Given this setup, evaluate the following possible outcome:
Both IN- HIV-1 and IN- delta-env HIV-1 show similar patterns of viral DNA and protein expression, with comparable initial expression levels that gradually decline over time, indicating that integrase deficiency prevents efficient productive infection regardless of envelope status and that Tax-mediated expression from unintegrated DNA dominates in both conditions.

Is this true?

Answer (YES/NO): NO